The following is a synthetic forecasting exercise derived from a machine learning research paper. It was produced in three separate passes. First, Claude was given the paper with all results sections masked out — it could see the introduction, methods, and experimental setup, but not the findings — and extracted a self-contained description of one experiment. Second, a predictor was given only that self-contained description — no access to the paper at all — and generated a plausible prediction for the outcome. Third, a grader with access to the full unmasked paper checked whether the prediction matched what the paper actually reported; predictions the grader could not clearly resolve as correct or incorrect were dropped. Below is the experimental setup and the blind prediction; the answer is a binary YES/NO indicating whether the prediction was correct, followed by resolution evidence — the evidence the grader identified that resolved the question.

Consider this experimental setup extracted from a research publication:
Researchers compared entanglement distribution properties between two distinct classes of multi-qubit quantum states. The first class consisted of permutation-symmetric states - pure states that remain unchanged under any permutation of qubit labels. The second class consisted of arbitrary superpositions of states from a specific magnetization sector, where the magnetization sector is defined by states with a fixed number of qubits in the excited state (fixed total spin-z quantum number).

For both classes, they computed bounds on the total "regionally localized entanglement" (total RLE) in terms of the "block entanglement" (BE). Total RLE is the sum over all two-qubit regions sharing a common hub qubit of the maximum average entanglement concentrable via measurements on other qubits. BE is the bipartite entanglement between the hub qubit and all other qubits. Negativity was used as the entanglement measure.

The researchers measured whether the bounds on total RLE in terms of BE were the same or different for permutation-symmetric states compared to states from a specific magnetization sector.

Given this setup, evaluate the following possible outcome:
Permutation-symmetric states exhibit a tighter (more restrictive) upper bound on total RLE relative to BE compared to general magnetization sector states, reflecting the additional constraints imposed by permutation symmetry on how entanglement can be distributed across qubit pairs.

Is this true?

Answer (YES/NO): NO